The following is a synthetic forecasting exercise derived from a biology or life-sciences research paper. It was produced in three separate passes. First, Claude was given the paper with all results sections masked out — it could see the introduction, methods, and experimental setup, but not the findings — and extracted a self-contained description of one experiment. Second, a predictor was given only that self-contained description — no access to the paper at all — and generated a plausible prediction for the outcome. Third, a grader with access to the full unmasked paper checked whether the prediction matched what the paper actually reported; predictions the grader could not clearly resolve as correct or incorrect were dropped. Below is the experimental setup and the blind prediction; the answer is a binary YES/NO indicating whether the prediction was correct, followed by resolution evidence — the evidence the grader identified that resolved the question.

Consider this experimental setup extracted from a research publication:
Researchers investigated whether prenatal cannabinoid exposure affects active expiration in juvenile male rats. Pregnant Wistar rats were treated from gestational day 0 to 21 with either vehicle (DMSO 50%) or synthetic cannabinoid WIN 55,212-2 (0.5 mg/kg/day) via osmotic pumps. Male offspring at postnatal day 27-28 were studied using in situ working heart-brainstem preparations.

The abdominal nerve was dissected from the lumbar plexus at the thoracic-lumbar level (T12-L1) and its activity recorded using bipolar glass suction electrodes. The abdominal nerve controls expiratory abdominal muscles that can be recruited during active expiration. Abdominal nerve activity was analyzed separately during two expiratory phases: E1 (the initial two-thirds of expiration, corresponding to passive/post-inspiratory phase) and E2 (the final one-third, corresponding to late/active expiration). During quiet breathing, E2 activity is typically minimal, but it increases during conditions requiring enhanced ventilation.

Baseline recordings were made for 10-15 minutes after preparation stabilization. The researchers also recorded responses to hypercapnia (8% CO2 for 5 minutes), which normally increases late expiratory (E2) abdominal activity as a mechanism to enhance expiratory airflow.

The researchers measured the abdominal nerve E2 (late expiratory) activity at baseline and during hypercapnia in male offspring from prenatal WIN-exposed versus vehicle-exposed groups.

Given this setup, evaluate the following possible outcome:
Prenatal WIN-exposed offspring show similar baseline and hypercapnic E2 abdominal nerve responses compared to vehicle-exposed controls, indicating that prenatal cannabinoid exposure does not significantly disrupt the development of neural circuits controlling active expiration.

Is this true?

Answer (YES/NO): NO